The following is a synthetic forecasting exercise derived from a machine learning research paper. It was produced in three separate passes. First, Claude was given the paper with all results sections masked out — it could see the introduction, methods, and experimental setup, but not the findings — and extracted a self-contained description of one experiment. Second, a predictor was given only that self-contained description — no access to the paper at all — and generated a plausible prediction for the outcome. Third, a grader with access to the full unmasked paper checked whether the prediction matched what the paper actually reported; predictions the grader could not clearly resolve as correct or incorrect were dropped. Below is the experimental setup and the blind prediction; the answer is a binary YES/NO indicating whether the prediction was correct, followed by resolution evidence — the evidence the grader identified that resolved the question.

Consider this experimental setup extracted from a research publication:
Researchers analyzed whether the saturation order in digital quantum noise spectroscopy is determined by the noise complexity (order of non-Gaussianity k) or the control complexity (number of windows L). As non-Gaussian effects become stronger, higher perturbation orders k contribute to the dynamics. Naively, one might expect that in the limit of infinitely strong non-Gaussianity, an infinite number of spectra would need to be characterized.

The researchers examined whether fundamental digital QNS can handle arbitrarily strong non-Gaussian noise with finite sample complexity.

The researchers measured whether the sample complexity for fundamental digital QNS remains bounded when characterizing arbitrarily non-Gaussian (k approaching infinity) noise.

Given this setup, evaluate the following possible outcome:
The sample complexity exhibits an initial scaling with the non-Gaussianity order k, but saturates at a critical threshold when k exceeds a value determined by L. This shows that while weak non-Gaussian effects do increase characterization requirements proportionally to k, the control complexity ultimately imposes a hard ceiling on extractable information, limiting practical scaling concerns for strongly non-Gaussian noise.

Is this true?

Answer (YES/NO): NO